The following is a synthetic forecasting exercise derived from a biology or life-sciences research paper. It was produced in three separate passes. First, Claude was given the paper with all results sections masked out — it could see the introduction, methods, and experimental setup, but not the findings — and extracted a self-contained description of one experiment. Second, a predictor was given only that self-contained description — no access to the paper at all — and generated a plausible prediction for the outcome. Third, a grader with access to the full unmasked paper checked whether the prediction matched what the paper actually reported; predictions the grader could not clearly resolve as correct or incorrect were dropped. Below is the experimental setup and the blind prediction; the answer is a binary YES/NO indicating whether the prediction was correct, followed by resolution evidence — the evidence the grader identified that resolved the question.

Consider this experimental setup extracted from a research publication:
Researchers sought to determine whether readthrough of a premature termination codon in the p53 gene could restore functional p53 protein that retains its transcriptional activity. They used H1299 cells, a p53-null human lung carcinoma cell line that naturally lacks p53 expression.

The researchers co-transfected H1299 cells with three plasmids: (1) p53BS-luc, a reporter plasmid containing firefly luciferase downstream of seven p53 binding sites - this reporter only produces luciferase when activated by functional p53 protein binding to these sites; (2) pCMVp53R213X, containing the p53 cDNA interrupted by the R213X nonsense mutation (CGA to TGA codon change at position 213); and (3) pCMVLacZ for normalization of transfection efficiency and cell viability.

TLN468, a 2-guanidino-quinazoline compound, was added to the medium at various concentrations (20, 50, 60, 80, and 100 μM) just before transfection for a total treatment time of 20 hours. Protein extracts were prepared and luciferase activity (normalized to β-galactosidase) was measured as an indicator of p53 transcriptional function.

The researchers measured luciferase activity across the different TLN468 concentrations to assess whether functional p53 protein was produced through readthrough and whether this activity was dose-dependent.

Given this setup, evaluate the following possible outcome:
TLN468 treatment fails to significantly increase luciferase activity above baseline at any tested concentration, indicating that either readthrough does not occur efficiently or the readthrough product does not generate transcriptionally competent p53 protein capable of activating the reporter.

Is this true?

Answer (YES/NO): NO